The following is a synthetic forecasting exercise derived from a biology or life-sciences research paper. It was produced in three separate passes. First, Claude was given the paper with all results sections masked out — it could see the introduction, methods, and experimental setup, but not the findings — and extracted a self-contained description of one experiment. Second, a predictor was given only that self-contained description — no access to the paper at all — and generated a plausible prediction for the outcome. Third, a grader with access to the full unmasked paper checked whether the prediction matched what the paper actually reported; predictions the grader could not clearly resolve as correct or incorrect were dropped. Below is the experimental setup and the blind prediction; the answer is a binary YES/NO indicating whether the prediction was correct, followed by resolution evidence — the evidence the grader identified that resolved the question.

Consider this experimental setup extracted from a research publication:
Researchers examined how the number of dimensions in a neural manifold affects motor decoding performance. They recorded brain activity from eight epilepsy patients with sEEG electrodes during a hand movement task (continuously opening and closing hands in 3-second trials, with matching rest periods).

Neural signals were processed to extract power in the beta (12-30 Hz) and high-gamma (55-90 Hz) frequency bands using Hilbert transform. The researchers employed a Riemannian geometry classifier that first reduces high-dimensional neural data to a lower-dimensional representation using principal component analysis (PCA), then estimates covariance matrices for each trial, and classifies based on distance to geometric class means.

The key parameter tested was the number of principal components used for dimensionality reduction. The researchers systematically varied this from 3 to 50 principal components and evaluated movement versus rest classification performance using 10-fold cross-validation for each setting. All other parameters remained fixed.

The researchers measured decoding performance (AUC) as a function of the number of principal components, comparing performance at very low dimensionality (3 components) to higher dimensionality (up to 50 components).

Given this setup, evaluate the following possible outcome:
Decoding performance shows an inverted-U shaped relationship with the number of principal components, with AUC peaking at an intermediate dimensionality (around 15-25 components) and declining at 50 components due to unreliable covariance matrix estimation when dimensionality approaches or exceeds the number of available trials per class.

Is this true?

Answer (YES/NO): NO